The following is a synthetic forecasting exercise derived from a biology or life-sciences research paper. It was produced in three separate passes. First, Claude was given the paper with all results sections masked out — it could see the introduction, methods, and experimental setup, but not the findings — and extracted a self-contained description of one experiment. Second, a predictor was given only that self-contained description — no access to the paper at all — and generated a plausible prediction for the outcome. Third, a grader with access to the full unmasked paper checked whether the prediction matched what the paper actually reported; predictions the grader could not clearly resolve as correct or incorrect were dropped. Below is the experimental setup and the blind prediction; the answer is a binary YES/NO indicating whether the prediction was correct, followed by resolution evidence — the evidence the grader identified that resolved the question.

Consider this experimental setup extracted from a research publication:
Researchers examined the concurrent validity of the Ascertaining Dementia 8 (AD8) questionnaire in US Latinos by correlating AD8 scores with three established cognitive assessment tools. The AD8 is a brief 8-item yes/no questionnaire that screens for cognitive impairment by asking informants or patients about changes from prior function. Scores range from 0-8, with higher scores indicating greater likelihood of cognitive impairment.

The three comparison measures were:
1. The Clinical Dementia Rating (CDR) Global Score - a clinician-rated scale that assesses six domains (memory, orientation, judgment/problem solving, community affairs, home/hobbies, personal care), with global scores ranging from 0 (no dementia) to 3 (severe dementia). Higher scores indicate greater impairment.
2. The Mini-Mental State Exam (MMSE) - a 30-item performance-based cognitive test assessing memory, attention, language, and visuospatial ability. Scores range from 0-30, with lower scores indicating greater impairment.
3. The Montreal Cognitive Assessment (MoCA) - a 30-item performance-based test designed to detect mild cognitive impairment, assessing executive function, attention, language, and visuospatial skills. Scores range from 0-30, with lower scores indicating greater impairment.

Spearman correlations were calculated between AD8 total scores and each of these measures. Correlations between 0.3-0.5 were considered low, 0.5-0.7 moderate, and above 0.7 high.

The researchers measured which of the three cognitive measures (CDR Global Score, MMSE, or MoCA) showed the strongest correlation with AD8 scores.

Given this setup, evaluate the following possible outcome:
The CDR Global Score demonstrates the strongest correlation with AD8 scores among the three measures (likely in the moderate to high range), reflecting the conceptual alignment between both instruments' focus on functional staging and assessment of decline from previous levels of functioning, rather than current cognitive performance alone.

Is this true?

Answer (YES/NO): YES